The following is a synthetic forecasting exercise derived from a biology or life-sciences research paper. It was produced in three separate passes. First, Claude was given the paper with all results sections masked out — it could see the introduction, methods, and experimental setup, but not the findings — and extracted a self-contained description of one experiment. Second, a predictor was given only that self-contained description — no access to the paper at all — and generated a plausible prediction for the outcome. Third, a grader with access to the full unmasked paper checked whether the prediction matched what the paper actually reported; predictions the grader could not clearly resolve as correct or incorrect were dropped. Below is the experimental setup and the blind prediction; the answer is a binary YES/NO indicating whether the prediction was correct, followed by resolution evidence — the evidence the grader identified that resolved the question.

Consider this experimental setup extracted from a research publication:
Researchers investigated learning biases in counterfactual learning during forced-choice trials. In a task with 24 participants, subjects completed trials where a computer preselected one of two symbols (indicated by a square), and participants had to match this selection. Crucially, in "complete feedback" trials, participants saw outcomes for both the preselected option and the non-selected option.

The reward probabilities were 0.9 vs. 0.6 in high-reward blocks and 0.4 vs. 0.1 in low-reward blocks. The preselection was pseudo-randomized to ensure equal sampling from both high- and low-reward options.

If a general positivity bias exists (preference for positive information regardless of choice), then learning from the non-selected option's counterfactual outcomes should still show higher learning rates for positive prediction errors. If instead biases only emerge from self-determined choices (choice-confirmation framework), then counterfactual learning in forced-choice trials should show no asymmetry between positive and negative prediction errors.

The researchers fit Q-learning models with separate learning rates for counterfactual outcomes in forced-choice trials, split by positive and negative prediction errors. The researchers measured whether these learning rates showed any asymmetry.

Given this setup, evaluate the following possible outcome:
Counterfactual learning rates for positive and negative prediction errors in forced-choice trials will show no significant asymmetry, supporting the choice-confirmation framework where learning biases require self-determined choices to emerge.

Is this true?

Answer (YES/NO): YES